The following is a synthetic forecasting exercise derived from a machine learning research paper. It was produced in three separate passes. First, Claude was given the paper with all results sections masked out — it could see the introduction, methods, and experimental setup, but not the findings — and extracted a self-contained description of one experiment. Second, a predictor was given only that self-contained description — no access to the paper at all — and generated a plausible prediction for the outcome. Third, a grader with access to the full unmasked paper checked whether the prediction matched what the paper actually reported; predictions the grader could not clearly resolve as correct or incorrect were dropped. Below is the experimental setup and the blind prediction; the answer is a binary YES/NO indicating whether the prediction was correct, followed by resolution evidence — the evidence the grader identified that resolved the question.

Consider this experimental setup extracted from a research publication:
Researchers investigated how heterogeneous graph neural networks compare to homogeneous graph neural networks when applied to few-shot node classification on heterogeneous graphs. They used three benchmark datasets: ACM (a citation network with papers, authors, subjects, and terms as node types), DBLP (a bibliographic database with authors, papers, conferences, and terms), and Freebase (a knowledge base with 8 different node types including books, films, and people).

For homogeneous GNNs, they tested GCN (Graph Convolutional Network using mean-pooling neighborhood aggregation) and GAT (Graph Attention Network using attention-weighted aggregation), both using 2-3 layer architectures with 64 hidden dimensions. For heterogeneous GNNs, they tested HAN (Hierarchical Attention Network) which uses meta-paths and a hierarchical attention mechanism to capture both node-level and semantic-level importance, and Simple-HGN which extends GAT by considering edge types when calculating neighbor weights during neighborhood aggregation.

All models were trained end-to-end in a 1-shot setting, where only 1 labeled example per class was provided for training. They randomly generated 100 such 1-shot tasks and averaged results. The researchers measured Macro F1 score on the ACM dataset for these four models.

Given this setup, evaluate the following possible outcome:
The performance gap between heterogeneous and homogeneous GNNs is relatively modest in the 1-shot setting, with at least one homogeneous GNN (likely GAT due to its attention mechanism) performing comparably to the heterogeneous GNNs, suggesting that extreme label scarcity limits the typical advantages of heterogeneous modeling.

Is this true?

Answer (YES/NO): NO